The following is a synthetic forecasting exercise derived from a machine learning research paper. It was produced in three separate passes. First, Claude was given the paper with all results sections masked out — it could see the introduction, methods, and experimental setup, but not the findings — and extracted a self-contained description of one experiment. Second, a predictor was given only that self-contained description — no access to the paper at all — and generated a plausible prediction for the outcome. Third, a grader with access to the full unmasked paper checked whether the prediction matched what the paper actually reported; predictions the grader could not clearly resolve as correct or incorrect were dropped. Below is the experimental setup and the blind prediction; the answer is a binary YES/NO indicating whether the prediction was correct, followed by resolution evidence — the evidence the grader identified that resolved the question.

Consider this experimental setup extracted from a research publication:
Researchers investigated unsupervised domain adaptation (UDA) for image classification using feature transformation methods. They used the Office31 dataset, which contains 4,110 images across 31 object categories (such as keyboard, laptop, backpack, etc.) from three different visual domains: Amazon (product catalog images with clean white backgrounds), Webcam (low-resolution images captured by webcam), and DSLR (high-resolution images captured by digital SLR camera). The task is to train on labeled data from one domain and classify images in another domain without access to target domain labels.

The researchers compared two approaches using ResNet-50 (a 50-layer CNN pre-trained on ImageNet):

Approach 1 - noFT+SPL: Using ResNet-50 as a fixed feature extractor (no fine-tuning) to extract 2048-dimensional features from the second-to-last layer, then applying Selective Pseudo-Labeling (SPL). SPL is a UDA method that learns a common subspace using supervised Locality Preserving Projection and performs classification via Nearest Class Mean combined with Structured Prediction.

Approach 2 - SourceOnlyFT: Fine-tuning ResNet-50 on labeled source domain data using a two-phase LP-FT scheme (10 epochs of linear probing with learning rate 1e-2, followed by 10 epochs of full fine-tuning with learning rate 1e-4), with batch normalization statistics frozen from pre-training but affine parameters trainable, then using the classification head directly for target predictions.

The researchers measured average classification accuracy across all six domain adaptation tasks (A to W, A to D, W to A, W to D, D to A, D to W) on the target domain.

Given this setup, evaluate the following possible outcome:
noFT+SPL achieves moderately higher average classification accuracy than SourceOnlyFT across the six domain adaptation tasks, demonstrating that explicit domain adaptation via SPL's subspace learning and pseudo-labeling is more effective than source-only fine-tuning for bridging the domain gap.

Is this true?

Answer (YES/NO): YES